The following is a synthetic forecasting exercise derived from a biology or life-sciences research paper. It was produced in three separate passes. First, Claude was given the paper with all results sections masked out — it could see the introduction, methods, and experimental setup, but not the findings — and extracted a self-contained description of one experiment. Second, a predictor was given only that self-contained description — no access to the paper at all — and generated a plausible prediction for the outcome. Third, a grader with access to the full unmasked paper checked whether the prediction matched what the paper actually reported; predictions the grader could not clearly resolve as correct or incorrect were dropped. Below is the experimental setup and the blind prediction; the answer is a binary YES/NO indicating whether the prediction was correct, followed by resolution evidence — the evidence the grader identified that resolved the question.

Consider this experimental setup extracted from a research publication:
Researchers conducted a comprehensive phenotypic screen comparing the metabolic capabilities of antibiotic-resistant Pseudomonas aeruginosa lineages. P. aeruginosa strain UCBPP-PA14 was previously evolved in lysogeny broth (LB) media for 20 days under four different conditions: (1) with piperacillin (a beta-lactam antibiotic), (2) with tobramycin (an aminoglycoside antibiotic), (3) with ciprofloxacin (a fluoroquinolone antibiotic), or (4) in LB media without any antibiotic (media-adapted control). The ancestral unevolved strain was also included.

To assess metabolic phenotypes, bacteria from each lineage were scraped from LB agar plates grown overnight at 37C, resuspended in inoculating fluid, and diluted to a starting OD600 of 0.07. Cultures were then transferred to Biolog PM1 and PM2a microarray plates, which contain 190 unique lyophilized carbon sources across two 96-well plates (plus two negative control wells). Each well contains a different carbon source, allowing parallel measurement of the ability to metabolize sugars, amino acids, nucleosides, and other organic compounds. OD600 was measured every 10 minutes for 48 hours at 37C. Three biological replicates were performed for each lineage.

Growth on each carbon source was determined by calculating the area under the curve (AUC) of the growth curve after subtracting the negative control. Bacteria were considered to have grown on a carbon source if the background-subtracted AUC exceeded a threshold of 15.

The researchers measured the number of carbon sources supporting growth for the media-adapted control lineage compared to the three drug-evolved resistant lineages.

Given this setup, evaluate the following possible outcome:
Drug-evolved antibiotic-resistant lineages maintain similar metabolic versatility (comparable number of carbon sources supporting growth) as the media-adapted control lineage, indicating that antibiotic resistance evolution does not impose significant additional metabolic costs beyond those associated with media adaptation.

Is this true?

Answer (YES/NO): NO